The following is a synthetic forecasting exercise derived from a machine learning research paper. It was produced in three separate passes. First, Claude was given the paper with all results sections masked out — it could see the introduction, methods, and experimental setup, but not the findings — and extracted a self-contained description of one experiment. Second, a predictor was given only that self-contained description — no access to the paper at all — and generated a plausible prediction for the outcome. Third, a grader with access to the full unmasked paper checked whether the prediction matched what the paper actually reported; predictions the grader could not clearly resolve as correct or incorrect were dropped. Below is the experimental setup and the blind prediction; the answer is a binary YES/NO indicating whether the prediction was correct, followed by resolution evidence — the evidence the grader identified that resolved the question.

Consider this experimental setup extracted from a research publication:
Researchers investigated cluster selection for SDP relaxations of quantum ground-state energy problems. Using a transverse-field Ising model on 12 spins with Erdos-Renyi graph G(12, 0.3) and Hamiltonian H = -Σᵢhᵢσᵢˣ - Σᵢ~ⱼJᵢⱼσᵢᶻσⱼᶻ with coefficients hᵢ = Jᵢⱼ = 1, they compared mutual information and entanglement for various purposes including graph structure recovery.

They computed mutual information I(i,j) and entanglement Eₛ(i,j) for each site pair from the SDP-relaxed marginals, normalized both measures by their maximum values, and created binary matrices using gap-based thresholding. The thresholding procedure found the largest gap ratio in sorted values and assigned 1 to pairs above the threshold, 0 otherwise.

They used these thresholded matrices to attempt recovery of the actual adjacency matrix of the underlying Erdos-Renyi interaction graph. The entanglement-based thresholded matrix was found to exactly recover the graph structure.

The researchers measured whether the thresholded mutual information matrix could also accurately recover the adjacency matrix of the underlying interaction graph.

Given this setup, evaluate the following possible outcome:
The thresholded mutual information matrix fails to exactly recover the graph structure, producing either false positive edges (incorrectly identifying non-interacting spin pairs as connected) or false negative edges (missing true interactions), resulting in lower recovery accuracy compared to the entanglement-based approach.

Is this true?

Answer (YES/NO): YES